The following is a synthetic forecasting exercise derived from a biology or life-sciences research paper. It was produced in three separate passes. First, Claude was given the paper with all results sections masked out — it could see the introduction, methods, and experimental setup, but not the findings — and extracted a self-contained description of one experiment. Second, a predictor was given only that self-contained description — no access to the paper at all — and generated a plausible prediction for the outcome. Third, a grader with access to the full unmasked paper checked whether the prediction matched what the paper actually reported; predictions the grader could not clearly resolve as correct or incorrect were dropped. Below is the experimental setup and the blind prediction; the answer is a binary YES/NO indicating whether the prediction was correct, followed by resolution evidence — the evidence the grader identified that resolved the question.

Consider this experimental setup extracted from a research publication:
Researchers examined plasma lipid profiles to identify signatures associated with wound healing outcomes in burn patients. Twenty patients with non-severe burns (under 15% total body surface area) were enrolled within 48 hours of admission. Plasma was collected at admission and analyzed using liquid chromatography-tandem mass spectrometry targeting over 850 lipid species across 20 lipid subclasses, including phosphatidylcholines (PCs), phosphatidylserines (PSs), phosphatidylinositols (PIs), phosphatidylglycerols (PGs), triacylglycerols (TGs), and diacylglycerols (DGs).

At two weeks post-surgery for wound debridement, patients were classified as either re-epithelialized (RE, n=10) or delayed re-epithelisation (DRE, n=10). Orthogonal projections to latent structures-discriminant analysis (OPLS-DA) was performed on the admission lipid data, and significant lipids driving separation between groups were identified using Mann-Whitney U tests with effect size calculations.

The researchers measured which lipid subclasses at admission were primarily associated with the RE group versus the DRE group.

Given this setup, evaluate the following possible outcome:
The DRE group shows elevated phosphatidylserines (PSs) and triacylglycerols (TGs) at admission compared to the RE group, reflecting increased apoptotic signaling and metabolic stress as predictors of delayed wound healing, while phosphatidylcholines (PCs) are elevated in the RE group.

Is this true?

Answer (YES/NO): NO